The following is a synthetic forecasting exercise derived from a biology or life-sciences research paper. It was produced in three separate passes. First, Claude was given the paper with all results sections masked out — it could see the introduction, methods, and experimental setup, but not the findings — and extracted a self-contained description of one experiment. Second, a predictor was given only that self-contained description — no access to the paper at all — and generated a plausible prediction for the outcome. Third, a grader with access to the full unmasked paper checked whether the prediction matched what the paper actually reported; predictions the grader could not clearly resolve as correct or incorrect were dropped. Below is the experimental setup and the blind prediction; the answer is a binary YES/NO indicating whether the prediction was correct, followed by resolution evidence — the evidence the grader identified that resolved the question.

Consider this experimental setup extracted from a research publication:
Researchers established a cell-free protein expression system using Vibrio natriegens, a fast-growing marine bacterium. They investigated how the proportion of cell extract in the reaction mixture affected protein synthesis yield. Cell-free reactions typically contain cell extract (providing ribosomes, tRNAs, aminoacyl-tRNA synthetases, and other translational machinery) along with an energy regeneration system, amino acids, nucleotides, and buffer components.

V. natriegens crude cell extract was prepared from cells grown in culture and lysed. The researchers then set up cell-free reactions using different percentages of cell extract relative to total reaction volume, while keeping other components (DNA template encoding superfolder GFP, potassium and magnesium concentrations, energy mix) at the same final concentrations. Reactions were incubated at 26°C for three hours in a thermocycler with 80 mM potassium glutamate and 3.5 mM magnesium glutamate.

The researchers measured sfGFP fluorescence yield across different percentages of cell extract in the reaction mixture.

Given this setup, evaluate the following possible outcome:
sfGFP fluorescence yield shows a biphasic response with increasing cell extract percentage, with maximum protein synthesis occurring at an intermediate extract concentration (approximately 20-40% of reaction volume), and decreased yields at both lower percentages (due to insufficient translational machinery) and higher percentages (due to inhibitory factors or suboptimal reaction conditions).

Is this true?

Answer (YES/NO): NO